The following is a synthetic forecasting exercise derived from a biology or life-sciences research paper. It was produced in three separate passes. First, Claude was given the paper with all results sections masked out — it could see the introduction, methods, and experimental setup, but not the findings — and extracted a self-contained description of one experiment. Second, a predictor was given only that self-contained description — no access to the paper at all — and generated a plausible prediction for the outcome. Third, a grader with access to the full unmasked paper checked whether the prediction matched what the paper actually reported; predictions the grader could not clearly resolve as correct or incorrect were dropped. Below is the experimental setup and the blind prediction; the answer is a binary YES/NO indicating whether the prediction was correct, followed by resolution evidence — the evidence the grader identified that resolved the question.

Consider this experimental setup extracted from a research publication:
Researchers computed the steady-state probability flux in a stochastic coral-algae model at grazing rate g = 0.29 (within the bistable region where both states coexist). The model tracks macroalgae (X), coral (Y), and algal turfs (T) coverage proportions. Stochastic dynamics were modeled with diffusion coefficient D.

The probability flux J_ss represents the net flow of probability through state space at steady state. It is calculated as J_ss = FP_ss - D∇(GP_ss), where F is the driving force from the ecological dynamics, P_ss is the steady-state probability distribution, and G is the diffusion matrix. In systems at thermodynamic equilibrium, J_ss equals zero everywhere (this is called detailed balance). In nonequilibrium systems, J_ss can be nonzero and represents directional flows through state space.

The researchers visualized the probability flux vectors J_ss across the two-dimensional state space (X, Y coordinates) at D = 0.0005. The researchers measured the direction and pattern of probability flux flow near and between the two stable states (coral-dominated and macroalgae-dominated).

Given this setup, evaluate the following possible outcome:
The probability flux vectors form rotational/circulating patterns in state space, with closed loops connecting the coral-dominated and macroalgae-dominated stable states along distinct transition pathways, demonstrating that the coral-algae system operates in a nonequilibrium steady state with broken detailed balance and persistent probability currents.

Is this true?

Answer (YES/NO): YES